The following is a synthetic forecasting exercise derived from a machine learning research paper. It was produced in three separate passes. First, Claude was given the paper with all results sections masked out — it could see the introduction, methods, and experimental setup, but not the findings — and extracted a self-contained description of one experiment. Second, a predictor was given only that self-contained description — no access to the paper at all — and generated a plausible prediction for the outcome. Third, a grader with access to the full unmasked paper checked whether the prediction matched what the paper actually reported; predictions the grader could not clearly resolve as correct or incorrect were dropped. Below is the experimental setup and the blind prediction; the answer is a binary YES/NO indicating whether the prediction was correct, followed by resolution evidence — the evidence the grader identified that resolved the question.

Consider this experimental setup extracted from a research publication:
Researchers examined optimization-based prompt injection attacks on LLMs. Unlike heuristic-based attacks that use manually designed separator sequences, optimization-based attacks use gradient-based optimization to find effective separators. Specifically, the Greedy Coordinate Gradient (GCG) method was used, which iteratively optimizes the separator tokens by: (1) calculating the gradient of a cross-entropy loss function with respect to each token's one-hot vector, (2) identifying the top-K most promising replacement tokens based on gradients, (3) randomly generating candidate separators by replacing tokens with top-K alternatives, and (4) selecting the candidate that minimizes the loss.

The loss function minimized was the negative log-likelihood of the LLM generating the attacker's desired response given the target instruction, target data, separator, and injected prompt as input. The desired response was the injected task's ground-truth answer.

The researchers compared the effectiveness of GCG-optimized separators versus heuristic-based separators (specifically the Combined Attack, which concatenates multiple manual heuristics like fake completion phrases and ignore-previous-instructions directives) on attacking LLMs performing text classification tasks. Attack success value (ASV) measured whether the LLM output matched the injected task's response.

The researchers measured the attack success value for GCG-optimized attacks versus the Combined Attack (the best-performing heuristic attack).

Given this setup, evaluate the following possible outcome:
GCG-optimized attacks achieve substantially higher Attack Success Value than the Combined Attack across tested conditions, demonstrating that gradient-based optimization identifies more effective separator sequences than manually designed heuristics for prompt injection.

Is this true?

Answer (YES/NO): YES